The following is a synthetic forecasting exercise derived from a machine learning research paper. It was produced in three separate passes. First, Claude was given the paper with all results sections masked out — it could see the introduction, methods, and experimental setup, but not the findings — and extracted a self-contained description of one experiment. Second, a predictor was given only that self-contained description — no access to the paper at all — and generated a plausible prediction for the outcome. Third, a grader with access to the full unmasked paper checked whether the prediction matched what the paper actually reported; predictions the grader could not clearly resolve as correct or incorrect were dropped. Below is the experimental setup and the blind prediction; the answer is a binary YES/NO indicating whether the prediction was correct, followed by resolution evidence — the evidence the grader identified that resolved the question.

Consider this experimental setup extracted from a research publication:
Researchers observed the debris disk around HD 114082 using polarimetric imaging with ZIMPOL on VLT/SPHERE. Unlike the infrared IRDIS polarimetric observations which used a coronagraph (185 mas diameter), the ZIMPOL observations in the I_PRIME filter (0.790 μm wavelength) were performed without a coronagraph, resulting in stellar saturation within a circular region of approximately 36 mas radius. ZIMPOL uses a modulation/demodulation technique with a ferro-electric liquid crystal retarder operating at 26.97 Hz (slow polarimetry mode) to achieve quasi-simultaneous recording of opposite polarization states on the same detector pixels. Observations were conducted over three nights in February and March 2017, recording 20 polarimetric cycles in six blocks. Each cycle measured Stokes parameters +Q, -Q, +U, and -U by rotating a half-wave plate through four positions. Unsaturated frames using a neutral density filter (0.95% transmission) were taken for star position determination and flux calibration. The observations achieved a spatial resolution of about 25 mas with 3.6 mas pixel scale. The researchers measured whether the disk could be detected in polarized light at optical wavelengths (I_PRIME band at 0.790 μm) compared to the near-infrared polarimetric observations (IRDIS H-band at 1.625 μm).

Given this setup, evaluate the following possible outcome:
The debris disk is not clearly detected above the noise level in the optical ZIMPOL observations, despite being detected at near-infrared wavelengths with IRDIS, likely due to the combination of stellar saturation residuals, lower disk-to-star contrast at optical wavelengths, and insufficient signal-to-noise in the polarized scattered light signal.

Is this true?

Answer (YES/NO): NO